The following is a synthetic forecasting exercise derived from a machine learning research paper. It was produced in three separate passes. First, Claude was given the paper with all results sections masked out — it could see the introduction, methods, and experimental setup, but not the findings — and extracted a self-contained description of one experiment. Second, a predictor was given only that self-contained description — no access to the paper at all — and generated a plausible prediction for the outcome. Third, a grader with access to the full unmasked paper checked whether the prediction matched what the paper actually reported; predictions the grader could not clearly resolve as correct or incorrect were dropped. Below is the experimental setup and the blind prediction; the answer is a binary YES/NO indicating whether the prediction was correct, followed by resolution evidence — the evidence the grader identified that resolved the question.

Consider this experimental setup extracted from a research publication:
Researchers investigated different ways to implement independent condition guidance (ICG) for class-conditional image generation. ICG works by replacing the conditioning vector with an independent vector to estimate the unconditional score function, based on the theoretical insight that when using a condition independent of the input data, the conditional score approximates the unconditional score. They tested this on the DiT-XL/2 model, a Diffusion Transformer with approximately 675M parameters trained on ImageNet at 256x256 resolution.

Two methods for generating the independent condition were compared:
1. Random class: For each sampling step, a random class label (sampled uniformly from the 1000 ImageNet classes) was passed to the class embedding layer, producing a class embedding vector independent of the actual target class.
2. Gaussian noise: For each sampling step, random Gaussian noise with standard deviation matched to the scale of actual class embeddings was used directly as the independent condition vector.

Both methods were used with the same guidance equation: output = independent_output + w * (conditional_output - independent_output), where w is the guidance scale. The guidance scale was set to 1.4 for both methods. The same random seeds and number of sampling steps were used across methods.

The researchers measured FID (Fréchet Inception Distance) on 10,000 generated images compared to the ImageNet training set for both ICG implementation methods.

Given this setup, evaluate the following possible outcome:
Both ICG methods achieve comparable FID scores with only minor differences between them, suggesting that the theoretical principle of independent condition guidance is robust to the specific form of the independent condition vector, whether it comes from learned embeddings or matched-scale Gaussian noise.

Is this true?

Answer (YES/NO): YES